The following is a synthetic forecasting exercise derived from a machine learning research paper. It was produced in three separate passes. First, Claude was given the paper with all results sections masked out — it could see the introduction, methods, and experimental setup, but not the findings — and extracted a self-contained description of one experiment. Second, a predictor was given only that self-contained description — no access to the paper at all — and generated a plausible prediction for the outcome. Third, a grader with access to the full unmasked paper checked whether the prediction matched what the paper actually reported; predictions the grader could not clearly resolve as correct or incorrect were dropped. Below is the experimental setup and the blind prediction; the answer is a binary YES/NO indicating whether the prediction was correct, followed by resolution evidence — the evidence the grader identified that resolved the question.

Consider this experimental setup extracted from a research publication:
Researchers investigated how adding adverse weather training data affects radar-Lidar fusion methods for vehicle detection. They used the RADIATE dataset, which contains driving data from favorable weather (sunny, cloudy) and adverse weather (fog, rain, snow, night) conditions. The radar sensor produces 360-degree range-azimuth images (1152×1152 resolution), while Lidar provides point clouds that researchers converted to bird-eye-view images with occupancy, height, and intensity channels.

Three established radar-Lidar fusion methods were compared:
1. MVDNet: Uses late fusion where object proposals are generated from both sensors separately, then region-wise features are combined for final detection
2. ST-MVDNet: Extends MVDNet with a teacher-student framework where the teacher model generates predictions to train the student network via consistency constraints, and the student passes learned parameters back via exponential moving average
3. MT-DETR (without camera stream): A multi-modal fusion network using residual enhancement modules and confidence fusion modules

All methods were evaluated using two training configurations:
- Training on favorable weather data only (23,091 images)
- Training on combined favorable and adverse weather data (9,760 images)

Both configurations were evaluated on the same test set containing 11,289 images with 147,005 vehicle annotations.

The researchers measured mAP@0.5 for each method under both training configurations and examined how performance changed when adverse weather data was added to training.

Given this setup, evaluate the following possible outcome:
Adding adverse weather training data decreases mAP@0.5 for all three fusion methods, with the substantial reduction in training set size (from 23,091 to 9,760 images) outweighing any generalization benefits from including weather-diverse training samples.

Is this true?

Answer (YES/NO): YES